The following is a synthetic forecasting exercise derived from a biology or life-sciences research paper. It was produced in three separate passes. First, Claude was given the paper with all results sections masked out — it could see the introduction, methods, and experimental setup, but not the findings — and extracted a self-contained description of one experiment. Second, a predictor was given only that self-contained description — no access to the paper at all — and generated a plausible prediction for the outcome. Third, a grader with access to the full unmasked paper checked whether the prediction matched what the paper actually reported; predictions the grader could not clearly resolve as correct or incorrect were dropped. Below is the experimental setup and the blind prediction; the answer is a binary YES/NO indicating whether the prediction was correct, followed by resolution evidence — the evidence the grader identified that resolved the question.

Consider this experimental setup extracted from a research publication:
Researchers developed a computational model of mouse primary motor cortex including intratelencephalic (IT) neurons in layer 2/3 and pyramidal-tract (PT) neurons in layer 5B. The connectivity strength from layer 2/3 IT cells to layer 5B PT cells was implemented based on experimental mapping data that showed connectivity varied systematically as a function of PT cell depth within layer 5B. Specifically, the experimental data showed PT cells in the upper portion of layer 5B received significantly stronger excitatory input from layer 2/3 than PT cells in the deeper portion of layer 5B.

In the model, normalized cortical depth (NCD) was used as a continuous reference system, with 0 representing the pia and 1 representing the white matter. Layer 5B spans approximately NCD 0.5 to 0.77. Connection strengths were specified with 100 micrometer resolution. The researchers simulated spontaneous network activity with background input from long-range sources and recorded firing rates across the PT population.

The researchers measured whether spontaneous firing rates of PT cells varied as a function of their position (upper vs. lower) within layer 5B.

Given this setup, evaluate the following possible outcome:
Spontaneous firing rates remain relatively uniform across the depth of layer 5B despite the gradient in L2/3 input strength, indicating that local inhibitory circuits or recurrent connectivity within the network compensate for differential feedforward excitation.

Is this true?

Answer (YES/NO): NO